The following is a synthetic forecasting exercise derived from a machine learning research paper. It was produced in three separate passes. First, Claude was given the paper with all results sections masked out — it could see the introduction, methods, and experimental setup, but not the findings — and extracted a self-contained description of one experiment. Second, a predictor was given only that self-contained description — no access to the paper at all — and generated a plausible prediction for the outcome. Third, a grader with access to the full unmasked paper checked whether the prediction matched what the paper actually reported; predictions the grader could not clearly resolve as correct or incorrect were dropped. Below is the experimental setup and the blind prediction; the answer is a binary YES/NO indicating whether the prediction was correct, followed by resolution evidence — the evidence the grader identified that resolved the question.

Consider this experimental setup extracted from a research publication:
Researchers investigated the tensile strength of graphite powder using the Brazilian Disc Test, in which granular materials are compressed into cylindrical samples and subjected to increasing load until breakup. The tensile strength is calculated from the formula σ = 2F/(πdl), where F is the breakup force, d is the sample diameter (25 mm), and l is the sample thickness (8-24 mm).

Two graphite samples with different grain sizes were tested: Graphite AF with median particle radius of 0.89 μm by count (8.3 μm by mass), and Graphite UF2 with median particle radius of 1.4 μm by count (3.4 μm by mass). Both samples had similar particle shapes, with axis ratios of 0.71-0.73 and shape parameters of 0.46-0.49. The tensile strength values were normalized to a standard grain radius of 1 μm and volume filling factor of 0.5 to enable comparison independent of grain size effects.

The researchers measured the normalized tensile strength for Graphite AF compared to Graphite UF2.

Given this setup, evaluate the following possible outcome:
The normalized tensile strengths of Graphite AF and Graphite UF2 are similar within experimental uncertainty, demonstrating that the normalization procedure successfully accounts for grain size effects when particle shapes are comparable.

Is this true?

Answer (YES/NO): NO